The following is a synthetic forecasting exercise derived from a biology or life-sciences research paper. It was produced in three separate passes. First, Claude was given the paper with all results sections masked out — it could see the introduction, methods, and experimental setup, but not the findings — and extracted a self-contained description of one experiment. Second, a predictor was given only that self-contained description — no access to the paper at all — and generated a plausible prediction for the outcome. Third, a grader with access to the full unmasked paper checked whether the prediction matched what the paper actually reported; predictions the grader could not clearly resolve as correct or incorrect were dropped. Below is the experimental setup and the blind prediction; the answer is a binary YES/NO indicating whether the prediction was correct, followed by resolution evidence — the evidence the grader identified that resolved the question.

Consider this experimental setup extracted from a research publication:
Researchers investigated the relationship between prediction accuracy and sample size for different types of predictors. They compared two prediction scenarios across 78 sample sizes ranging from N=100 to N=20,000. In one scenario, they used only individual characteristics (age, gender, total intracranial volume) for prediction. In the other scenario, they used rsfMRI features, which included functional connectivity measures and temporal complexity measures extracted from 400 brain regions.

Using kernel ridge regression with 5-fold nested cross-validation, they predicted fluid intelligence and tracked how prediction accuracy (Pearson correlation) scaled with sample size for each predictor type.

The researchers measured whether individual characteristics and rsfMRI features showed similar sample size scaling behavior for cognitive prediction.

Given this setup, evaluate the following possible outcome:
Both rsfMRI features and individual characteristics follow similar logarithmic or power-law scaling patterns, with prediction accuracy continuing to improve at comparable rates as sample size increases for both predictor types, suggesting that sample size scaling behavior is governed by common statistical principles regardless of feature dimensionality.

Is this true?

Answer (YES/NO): NO